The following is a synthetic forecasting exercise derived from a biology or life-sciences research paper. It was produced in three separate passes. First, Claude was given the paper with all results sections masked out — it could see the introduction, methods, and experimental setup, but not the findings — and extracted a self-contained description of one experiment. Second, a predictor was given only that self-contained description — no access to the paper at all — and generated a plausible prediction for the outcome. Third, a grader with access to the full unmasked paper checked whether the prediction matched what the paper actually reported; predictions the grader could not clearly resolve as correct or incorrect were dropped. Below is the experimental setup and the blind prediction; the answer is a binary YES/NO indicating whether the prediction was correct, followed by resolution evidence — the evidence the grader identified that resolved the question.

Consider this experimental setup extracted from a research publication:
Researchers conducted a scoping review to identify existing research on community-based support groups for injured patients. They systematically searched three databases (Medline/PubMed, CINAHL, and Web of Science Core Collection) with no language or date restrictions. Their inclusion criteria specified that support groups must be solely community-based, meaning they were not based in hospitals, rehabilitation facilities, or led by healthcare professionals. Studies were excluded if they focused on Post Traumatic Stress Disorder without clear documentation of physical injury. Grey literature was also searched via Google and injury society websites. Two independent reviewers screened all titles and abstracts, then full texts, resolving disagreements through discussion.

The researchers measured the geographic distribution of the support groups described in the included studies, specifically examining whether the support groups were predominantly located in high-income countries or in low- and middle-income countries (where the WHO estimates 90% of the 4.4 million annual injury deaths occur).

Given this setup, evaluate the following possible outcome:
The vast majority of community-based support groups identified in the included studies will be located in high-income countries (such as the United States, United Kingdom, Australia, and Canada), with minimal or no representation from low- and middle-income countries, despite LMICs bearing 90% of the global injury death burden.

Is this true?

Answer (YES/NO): YES